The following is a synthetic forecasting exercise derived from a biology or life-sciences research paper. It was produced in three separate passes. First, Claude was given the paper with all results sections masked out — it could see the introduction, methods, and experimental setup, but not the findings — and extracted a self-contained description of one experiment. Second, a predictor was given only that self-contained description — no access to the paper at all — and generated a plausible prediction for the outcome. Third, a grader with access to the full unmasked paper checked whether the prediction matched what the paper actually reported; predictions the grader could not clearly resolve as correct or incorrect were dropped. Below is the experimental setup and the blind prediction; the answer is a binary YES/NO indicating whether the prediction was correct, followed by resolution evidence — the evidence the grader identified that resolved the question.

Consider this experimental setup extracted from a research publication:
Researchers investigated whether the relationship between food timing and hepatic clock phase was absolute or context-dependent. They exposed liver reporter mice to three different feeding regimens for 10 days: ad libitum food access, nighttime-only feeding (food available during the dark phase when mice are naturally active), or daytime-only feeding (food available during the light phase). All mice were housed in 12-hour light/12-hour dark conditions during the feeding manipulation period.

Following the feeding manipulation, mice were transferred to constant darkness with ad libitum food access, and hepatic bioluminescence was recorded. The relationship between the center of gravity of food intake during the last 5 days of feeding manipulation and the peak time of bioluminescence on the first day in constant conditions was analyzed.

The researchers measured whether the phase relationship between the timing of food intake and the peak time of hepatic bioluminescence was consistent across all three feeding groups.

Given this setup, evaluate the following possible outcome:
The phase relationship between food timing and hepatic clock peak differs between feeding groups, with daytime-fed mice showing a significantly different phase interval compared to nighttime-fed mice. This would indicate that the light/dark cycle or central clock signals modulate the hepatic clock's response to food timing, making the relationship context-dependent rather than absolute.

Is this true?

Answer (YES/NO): YES